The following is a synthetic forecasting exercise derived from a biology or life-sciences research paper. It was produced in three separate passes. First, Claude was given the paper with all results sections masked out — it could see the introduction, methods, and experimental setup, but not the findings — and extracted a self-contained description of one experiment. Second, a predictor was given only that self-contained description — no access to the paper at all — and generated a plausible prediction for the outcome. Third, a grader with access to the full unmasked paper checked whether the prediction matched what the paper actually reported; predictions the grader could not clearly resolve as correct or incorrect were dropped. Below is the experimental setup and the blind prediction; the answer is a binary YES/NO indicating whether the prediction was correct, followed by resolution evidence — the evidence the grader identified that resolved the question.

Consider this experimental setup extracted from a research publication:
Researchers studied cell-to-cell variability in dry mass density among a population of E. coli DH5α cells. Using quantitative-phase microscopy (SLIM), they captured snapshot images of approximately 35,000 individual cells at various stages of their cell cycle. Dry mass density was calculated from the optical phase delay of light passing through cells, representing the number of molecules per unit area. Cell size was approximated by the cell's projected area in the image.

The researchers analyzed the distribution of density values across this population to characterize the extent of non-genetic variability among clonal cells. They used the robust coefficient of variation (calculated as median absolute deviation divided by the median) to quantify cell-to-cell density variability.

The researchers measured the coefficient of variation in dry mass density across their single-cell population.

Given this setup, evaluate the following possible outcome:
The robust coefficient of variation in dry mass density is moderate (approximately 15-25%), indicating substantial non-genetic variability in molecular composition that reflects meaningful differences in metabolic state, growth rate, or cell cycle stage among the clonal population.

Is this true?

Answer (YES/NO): NO